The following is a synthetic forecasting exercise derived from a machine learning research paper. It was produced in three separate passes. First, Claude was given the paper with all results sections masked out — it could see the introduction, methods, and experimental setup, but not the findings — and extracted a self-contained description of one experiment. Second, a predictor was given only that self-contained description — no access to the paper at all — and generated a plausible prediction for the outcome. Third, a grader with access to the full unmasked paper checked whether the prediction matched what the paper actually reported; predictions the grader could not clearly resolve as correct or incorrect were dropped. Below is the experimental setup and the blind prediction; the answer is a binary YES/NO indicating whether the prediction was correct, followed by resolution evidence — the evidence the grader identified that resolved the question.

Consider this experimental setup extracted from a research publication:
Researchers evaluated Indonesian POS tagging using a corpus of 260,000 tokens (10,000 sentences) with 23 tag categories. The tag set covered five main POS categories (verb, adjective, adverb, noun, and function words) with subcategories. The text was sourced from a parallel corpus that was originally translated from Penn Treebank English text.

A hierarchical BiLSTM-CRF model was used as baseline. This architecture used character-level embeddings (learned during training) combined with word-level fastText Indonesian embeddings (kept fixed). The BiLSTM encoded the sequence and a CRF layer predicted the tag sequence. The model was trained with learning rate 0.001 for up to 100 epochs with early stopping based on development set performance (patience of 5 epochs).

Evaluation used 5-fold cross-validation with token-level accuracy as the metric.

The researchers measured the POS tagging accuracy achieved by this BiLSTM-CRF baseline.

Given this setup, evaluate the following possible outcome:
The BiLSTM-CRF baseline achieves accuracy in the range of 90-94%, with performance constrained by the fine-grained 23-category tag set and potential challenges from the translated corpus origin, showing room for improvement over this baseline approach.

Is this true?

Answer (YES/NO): NO